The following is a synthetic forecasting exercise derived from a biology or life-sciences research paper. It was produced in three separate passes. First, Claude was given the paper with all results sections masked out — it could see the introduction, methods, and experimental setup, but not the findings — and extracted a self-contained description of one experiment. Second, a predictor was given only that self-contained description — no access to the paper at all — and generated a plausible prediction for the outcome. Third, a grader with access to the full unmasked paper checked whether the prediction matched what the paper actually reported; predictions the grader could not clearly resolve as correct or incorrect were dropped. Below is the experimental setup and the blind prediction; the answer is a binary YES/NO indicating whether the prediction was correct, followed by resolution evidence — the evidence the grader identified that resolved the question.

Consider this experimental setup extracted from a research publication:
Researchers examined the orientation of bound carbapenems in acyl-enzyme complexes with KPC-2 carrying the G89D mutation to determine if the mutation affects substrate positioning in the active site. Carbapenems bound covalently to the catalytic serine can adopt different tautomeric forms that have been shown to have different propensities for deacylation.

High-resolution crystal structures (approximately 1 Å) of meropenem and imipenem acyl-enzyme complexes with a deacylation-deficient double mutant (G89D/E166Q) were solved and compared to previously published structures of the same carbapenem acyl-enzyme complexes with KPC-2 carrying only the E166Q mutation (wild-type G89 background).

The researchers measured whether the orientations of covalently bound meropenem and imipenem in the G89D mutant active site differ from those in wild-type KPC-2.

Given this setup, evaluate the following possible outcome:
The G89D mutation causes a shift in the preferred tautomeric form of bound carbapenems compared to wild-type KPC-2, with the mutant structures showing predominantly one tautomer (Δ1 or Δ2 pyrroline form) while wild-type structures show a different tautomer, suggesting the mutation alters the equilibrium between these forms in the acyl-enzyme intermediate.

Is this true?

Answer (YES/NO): NO